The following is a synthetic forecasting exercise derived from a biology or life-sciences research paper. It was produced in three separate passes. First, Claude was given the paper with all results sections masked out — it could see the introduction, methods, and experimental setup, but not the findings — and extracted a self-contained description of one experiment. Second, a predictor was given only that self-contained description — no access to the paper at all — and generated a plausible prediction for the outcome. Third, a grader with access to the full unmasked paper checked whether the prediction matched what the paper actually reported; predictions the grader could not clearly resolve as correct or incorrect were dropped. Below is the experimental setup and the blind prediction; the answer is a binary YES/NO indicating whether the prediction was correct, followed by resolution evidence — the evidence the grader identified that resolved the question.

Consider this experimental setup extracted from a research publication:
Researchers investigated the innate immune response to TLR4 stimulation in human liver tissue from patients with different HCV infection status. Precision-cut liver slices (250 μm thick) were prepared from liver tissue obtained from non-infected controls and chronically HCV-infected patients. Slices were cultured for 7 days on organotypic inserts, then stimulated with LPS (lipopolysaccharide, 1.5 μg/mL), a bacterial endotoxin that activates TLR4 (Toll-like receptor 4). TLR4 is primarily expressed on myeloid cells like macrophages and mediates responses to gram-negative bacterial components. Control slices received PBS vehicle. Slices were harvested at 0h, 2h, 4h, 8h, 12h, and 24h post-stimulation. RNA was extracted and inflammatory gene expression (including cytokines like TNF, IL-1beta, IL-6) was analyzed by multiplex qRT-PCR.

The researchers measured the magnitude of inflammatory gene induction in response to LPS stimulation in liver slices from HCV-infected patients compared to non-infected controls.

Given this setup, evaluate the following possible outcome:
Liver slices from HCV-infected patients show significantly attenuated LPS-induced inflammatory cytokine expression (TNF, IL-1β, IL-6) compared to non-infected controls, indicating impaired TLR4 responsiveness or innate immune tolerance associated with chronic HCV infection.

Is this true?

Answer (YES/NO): NO